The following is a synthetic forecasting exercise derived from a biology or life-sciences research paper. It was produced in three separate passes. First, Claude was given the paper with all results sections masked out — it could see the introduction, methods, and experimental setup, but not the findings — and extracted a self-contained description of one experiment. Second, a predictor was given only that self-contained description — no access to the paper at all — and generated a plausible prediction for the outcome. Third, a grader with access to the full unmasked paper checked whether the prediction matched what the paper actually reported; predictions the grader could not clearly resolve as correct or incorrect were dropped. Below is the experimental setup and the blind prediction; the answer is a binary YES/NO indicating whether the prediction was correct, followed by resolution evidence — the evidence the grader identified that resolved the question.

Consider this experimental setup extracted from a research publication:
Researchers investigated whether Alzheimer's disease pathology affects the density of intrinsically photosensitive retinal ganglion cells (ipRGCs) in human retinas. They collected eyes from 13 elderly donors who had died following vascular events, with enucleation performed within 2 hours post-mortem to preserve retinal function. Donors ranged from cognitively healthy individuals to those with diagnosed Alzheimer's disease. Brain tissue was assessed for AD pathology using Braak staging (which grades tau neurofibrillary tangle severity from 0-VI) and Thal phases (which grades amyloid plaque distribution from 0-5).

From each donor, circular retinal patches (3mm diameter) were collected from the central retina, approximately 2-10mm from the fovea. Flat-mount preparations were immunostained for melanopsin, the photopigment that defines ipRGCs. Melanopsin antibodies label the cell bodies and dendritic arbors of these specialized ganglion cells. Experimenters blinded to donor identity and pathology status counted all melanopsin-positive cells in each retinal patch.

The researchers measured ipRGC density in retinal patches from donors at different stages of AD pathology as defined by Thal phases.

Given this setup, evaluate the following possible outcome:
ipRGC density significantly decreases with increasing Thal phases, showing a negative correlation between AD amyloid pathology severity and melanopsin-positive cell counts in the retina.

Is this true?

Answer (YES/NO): NO